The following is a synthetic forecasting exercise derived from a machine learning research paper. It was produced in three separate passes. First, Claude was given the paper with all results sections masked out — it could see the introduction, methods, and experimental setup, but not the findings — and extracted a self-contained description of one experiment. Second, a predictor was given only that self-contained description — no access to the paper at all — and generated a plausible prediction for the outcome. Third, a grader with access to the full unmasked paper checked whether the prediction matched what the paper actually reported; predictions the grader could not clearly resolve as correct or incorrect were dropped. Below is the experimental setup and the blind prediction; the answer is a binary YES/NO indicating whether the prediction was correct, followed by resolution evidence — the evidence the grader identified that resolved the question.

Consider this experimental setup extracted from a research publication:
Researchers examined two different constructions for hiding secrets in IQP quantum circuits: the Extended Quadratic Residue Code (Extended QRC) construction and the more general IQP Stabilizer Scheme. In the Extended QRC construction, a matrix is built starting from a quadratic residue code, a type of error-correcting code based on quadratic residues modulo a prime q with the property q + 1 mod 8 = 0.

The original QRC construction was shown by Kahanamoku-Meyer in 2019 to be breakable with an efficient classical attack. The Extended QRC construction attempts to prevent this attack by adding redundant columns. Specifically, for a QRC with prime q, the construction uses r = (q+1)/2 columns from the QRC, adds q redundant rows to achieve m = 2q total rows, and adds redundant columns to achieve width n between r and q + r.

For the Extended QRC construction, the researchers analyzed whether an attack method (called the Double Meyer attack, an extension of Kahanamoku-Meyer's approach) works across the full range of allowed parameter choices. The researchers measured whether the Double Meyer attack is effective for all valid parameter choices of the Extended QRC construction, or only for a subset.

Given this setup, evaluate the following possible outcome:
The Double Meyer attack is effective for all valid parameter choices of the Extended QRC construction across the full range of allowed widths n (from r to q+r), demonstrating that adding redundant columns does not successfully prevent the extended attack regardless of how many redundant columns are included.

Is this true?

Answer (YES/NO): YES